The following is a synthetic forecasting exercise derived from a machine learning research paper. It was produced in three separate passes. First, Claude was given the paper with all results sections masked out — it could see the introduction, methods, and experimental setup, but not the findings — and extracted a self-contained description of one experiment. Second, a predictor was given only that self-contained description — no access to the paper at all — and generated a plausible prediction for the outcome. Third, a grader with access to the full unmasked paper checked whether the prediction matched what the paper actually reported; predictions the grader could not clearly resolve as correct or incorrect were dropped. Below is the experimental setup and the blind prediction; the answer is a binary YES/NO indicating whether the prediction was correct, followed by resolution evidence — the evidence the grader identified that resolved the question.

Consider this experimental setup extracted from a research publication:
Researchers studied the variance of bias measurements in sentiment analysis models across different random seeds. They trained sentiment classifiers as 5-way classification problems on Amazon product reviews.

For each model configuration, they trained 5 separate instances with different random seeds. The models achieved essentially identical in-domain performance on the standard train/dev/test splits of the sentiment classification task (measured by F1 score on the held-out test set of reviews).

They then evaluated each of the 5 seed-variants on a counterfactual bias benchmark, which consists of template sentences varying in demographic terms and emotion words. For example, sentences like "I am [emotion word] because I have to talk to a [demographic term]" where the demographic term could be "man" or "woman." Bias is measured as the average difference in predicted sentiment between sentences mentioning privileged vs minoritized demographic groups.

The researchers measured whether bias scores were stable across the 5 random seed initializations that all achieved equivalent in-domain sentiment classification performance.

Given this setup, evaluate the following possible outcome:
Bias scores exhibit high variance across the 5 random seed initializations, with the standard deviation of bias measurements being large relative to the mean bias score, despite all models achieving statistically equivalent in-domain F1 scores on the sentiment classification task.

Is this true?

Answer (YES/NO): YES